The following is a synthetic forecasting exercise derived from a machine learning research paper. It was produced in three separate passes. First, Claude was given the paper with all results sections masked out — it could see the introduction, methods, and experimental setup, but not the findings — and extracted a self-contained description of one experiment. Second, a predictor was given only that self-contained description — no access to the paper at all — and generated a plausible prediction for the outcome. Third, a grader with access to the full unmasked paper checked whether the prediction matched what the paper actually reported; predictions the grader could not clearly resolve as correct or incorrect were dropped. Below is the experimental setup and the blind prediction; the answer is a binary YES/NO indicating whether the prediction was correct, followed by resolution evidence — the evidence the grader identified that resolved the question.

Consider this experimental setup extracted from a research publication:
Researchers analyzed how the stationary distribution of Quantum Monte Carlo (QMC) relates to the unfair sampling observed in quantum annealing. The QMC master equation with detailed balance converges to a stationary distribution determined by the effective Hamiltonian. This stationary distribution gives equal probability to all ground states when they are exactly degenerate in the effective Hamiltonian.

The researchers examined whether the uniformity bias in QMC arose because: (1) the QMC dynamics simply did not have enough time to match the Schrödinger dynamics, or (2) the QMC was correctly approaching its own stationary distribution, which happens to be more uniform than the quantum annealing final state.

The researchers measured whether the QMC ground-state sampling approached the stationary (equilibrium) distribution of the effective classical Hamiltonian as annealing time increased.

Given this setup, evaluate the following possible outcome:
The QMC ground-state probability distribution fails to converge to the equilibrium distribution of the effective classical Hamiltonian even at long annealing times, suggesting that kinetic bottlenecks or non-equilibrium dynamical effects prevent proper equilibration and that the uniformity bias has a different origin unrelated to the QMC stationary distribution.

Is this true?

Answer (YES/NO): NO